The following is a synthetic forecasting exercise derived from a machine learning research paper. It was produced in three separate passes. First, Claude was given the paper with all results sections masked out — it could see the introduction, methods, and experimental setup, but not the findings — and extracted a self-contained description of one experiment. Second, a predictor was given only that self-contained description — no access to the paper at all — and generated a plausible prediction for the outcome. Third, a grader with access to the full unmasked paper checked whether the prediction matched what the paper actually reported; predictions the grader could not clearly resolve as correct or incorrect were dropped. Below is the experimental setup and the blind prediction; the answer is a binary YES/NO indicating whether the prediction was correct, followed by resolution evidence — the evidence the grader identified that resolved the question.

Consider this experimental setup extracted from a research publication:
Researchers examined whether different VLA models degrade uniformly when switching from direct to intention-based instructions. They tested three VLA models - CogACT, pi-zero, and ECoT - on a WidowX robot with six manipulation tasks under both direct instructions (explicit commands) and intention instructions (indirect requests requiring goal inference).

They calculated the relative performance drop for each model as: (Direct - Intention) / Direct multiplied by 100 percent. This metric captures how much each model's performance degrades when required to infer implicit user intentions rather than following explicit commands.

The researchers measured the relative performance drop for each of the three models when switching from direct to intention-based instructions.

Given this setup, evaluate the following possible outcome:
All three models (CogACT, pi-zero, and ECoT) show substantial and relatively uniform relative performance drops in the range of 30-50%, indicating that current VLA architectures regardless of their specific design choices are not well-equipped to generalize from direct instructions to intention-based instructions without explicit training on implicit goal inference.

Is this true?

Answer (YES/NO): NO